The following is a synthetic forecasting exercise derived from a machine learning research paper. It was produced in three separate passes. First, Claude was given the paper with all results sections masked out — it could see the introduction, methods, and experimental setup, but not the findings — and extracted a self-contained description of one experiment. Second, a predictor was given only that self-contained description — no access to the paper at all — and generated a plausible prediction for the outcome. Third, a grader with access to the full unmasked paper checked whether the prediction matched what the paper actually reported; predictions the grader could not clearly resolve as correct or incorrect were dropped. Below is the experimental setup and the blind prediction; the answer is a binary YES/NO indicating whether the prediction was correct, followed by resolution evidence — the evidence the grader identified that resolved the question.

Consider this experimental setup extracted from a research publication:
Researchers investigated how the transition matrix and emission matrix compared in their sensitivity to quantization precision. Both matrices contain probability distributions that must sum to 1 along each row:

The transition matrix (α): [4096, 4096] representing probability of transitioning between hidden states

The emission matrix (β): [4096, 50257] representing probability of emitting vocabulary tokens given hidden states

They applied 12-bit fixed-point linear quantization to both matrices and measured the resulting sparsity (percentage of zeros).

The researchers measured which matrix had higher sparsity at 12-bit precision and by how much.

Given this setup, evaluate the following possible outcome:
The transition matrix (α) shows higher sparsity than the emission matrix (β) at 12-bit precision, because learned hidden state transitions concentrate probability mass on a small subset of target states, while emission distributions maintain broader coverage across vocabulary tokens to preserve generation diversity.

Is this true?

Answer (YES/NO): NO